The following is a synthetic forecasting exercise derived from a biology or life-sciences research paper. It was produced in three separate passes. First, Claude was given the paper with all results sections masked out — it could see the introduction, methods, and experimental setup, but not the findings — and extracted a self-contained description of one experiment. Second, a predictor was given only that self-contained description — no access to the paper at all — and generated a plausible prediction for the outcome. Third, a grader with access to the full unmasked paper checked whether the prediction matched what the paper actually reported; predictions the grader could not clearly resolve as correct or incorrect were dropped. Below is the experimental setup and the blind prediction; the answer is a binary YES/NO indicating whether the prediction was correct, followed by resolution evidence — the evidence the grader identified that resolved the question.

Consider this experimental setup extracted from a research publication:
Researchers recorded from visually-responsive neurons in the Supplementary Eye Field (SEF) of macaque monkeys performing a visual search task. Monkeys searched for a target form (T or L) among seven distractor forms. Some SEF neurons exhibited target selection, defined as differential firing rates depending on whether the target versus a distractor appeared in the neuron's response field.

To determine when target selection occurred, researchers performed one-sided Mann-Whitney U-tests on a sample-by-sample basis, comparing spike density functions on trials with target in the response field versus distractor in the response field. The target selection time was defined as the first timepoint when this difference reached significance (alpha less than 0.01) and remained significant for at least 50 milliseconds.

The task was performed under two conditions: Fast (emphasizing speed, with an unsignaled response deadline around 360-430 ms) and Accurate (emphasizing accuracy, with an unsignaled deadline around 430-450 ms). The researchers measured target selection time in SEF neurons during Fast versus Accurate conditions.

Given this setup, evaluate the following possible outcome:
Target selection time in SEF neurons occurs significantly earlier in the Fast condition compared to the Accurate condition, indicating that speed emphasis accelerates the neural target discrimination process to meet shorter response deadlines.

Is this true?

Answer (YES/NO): YES